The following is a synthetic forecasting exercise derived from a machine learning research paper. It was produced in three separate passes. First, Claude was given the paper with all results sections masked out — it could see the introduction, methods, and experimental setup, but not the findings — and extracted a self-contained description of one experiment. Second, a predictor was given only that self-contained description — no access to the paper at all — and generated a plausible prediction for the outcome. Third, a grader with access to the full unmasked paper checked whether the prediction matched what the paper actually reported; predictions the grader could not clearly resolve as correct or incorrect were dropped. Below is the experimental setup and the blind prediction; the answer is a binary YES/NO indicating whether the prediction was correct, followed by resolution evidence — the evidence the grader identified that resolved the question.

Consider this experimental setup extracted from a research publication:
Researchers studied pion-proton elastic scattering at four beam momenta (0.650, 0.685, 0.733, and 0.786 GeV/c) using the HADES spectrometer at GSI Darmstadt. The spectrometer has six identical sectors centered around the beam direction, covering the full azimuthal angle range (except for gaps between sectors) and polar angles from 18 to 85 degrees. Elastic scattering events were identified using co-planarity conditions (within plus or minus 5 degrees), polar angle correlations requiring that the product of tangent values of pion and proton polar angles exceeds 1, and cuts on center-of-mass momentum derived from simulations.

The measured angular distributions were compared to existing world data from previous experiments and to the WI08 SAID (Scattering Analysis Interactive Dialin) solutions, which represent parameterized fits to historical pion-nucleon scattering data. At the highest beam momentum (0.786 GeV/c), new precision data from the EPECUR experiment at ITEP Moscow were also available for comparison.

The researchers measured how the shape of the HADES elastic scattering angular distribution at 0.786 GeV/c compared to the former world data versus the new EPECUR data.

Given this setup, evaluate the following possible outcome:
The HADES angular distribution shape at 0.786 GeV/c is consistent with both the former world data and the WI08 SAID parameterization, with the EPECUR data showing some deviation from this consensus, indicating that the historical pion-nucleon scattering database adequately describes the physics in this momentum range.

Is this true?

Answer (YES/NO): NO